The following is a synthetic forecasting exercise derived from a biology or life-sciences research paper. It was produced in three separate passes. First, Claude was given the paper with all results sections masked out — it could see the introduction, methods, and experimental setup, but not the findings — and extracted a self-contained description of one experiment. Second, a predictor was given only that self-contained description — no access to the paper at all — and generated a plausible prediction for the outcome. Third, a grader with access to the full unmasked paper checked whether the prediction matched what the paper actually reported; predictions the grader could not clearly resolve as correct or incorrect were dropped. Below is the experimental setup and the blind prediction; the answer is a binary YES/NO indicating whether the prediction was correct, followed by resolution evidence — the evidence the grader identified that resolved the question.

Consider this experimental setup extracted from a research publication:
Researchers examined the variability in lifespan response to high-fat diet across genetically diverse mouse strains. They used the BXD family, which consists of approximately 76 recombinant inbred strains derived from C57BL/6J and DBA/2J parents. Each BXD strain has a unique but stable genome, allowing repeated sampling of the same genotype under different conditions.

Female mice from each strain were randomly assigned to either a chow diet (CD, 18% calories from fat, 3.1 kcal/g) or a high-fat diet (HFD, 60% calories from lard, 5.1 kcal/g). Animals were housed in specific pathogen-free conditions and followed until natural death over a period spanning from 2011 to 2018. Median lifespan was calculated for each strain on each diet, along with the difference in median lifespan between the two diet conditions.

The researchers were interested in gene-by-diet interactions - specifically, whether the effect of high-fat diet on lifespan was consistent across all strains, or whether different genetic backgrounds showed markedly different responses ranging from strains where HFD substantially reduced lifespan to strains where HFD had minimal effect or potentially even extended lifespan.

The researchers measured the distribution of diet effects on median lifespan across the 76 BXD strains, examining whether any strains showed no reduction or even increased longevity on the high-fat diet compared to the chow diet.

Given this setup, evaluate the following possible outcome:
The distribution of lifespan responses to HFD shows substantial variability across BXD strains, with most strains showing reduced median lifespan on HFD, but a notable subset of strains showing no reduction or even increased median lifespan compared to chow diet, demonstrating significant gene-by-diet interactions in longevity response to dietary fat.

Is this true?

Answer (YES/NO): YES